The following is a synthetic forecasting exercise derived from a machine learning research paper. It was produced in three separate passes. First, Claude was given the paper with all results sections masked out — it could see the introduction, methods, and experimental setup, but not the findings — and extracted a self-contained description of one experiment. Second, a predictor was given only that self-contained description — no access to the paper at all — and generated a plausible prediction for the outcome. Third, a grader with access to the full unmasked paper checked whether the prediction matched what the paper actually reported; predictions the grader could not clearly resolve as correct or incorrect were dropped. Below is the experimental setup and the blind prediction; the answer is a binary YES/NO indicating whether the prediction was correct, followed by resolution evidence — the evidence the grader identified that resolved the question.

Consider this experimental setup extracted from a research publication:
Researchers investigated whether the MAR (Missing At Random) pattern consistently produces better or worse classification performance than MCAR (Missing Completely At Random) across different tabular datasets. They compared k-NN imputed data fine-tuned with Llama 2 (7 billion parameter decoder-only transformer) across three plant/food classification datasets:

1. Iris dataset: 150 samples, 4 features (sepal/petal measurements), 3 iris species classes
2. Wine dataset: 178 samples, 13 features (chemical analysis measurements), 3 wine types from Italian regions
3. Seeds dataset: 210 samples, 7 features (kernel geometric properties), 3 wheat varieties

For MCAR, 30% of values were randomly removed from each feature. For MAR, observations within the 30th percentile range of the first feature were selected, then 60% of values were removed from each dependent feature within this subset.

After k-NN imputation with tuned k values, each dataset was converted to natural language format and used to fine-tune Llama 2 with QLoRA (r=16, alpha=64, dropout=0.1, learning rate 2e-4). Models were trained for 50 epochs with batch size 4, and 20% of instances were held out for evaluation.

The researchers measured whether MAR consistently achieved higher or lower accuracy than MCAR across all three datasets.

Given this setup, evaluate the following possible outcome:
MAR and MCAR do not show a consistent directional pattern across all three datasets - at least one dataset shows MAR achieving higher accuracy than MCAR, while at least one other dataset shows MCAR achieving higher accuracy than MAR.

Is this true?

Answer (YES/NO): NO